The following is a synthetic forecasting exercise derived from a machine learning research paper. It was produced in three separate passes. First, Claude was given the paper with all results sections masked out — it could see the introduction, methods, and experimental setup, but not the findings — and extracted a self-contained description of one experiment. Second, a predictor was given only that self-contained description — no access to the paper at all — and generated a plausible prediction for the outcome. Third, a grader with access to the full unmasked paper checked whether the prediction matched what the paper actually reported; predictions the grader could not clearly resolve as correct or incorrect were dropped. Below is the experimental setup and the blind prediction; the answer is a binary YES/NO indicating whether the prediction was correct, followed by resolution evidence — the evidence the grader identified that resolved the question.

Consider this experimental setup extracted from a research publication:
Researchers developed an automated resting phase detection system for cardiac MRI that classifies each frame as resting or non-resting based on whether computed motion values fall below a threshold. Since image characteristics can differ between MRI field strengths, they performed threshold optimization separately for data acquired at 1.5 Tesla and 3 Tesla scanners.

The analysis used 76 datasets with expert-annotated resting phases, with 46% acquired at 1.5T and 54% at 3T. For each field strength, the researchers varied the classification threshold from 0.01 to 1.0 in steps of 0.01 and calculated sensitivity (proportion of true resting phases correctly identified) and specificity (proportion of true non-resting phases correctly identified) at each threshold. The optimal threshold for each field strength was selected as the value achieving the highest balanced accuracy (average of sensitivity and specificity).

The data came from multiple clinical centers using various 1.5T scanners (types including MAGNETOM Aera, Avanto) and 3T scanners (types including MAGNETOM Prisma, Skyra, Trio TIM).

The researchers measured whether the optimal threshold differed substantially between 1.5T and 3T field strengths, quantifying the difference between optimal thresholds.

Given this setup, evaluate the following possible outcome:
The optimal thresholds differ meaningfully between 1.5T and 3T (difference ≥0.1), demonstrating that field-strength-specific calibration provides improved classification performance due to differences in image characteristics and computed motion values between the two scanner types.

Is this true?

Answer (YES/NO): NO